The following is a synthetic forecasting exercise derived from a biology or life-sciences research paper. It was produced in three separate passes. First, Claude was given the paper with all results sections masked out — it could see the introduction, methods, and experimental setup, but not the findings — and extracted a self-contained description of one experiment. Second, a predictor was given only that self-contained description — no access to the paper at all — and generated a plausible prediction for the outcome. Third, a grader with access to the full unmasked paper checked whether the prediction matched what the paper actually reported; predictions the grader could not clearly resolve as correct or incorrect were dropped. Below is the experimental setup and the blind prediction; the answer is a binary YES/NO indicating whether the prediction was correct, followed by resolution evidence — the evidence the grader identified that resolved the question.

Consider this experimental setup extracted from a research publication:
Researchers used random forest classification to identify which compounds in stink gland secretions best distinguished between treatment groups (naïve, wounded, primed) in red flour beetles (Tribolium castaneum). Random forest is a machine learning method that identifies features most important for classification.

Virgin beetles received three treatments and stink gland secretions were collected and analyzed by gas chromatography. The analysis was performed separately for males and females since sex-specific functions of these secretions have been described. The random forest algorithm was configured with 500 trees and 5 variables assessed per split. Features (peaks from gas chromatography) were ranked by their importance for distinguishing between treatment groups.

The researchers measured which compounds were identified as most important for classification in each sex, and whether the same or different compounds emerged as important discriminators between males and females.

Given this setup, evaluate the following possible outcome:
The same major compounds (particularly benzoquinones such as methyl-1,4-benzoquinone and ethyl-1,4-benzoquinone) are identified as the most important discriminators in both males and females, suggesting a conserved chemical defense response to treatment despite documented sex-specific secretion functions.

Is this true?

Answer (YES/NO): NO